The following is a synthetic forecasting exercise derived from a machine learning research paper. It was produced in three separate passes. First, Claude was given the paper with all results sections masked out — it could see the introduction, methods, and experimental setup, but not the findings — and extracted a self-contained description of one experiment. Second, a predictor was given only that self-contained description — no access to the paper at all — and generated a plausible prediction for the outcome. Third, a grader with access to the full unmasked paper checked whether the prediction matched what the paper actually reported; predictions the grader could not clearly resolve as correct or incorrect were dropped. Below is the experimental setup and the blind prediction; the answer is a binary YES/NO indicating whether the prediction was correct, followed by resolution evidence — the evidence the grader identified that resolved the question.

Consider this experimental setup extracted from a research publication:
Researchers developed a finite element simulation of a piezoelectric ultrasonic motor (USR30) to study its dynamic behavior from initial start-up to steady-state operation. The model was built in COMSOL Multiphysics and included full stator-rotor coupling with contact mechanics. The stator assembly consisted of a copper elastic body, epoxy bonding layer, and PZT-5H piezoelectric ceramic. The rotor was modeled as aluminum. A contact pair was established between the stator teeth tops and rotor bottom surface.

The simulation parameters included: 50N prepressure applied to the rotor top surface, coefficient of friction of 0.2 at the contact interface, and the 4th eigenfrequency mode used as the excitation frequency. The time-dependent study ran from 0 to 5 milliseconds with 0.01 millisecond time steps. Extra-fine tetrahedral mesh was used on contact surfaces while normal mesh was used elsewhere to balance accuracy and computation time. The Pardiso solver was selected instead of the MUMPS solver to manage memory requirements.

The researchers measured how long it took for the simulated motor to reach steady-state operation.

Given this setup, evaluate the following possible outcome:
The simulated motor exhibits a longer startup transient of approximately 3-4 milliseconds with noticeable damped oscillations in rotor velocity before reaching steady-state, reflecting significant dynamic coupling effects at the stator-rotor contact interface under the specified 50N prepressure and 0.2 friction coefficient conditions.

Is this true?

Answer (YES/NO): NO